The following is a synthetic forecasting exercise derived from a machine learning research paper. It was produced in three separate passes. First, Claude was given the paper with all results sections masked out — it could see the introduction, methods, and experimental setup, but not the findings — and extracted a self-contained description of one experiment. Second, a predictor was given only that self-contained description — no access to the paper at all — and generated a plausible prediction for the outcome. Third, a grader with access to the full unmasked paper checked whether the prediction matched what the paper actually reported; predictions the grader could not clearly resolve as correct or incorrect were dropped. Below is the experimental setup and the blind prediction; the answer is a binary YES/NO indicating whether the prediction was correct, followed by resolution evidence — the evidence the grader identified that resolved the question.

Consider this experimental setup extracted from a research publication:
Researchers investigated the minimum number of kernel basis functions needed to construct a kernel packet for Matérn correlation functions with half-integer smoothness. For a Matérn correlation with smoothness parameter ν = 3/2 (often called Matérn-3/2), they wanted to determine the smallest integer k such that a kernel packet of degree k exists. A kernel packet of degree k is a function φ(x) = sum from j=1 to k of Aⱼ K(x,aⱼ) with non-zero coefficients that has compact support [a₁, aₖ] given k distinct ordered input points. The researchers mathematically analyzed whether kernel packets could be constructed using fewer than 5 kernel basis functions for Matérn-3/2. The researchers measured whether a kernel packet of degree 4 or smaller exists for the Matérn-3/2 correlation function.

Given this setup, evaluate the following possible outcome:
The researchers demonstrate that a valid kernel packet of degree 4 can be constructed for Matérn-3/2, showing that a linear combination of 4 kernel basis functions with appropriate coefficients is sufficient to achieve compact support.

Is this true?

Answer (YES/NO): NO